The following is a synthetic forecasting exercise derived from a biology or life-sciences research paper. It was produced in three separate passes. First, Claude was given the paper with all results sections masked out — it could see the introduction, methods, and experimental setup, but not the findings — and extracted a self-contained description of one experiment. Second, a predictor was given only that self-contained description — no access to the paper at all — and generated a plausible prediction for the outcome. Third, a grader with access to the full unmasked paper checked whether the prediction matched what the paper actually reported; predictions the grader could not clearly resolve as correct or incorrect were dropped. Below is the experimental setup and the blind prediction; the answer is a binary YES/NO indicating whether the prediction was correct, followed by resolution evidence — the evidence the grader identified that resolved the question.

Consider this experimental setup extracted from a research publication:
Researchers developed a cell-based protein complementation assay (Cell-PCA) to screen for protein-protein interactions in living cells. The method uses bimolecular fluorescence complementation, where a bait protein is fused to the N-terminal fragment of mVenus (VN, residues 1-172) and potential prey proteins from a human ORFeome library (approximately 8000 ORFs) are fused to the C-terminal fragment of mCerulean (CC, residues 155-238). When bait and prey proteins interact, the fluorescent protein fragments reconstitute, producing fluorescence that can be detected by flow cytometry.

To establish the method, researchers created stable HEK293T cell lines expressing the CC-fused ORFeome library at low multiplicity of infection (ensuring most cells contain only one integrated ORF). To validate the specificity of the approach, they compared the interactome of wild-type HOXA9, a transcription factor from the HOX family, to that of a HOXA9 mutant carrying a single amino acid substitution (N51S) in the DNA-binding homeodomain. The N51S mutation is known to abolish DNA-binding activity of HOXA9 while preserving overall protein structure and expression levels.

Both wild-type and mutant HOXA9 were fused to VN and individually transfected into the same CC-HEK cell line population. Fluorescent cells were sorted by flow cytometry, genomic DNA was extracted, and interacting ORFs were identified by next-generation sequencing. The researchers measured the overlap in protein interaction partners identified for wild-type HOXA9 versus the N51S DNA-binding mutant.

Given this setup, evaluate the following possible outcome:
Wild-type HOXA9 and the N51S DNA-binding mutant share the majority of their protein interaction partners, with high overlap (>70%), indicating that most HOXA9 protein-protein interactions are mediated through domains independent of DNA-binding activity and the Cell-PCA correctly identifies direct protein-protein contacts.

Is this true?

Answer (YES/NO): NO